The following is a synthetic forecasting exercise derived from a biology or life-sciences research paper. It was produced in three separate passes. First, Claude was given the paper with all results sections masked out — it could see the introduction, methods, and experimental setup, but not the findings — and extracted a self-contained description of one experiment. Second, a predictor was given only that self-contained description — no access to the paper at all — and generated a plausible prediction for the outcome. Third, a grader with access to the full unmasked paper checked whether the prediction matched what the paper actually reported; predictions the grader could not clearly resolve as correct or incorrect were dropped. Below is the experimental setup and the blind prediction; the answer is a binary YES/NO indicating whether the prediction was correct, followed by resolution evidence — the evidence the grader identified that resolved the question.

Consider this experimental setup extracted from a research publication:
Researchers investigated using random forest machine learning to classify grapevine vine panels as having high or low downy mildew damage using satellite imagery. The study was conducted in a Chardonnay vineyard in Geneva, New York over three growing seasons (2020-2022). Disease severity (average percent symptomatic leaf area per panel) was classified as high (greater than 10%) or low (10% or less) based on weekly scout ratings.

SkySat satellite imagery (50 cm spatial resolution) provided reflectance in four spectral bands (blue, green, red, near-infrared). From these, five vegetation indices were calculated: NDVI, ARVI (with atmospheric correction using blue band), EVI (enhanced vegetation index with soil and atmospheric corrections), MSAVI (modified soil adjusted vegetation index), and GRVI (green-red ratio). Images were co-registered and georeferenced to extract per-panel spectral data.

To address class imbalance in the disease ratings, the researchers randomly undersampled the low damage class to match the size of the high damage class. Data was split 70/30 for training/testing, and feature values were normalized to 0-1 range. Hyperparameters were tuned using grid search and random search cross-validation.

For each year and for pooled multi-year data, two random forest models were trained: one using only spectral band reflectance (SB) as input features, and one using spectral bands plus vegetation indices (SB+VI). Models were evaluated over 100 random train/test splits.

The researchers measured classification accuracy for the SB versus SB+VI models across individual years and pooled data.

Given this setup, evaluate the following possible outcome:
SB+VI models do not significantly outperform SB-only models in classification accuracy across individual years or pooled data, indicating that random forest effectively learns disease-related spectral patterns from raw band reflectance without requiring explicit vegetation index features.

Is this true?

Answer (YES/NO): YES